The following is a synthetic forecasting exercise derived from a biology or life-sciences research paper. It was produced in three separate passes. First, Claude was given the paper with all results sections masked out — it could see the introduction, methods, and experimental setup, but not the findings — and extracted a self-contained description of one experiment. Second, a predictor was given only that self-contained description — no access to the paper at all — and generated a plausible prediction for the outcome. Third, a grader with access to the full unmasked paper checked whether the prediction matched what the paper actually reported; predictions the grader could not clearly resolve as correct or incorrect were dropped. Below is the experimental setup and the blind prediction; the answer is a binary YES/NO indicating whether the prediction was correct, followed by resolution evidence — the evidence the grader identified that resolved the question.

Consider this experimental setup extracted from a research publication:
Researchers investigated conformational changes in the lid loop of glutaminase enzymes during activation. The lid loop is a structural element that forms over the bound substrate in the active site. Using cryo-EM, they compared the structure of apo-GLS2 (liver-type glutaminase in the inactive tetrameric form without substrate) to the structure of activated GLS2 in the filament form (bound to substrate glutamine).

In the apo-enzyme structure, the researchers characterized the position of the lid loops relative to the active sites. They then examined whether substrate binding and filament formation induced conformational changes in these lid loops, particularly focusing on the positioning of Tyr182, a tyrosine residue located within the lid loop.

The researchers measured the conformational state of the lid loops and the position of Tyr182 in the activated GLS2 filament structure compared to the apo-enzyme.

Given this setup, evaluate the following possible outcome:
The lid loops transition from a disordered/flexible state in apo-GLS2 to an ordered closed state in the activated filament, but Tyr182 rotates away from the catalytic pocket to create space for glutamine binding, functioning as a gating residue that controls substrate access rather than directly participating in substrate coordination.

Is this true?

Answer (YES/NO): NO